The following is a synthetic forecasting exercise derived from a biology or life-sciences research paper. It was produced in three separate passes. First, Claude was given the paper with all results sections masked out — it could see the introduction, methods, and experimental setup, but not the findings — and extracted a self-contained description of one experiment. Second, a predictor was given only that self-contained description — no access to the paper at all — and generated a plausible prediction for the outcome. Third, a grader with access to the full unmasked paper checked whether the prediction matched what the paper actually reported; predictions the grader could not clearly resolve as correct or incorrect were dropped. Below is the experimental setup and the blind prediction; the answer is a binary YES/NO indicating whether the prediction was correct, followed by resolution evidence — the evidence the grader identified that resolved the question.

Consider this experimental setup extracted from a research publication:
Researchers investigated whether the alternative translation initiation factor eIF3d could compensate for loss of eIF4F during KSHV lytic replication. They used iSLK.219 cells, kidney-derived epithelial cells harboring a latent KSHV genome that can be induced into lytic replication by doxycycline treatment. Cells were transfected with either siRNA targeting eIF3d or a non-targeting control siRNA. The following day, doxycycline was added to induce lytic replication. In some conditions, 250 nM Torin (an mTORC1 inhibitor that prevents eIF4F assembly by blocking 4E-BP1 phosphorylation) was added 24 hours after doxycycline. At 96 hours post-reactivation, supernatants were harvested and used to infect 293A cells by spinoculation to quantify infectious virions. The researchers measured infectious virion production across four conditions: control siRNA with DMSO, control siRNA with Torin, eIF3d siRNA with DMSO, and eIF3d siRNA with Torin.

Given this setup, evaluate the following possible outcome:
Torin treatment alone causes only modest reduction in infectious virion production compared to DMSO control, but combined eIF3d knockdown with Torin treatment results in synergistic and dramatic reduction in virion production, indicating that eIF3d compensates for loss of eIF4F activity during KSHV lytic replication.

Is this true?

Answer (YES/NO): NO